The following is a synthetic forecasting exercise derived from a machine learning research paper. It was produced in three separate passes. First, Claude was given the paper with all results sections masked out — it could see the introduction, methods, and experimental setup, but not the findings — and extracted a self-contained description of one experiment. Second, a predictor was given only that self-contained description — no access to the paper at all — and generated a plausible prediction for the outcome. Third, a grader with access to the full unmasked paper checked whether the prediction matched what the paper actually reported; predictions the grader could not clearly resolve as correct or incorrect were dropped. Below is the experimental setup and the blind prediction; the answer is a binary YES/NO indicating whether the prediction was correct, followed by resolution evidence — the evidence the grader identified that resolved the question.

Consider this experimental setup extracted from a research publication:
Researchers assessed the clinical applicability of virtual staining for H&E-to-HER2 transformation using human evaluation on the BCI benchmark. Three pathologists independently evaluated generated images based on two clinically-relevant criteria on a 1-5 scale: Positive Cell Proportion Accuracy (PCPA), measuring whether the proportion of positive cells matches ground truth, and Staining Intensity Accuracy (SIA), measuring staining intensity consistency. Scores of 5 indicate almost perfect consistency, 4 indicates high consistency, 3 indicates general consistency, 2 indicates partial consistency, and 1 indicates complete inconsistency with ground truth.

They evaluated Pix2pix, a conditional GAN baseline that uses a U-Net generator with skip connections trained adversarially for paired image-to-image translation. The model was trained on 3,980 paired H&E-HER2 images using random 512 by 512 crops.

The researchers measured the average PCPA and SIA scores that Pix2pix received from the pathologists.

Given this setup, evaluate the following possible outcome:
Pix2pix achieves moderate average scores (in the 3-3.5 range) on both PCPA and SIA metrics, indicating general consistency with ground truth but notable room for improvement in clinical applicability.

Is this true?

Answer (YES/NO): NO